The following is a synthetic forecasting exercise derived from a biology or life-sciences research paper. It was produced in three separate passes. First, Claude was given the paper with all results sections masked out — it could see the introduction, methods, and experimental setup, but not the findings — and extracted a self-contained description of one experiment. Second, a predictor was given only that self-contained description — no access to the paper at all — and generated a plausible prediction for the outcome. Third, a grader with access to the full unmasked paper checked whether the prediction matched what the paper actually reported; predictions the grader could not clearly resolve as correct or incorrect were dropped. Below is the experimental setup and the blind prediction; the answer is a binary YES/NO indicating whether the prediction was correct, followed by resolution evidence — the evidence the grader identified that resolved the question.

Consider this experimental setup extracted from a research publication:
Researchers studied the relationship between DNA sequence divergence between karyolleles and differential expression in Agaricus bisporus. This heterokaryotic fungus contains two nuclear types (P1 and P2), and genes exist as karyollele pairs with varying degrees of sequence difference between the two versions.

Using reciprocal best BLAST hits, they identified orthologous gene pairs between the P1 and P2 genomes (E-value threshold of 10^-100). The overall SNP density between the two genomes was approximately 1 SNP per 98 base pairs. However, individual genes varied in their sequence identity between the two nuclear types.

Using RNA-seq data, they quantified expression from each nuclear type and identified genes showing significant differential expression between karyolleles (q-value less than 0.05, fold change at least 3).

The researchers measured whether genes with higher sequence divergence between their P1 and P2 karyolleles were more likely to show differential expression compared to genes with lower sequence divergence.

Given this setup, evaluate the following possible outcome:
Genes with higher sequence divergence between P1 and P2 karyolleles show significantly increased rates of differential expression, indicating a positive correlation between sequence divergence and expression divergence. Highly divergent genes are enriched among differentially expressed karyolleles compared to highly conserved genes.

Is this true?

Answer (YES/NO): NO